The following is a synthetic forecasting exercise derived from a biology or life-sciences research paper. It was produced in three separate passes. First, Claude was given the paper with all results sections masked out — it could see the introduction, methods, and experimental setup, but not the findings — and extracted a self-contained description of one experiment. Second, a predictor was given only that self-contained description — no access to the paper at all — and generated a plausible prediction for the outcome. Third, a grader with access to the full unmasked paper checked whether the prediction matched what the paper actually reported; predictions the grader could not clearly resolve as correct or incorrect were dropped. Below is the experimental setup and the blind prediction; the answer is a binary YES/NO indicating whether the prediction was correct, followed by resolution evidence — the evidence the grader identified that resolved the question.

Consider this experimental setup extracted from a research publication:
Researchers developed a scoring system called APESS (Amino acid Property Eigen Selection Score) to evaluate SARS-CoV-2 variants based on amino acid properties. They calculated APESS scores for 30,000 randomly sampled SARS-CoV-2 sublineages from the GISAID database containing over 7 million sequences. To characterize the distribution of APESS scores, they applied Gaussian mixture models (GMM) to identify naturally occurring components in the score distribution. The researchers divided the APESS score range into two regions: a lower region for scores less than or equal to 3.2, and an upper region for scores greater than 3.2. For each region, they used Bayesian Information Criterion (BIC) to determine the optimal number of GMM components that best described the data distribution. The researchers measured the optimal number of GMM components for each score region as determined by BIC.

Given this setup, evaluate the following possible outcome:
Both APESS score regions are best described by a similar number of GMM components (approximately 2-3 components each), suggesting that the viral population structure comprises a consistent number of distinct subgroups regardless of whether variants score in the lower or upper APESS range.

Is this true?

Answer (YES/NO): NO